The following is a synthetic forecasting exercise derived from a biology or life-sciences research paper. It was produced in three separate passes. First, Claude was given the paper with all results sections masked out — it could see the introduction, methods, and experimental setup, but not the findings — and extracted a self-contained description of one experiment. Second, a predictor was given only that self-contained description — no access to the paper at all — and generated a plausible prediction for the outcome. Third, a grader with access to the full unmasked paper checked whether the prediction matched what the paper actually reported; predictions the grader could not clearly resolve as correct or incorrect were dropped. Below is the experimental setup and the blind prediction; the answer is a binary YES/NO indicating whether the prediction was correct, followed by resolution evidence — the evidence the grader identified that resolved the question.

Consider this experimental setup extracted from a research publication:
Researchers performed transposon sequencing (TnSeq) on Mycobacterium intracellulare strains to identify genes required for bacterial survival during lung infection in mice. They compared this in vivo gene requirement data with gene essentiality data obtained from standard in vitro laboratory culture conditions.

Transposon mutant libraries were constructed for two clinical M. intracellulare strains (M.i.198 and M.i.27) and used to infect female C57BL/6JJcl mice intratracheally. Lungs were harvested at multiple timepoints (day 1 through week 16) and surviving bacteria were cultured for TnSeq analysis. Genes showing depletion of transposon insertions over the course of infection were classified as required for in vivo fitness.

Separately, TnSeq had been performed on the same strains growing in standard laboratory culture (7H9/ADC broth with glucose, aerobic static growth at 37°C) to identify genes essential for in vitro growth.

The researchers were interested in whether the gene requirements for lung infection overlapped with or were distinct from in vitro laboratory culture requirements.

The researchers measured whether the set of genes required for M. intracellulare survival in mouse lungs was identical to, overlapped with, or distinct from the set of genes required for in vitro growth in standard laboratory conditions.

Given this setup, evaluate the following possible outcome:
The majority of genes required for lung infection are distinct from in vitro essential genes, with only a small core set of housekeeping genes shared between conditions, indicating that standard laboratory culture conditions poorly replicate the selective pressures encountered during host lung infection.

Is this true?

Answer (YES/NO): NO